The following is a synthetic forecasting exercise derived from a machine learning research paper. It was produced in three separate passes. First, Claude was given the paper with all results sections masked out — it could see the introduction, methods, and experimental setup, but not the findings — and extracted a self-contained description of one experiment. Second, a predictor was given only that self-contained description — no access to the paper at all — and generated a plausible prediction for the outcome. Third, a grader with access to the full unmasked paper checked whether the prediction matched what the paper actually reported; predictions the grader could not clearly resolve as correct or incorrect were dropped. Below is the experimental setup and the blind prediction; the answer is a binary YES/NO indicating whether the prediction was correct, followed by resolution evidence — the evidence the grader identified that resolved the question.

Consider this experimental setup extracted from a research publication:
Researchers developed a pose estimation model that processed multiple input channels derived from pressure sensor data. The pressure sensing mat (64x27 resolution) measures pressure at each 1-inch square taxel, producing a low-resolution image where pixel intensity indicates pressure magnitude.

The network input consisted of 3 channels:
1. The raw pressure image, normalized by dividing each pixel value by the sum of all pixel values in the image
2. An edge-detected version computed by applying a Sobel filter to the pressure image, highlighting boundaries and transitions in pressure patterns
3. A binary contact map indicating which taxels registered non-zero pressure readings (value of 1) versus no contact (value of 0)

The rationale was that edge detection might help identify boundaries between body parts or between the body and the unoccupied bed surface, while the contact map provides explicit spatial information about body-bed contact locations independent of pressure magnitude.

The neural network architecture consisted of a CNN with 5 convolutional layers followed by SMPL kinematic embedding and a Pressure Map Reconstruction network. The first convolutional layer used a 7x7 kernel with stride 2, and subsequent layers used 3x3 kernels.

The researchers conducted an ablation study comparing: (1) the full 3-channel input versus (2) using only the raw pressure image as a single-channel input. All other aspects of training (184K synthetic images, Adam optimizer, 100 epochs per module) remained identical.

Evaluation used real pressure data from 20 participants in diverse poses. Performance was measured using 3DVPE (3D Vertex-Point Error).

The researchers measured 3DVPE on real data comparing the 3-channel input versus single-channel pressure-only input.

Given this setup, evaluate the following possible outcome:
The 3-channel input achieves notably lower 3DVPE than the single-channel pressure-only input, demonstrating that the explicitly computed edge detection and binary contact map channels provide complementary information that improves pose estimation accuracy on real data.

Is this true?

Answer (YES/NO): NO